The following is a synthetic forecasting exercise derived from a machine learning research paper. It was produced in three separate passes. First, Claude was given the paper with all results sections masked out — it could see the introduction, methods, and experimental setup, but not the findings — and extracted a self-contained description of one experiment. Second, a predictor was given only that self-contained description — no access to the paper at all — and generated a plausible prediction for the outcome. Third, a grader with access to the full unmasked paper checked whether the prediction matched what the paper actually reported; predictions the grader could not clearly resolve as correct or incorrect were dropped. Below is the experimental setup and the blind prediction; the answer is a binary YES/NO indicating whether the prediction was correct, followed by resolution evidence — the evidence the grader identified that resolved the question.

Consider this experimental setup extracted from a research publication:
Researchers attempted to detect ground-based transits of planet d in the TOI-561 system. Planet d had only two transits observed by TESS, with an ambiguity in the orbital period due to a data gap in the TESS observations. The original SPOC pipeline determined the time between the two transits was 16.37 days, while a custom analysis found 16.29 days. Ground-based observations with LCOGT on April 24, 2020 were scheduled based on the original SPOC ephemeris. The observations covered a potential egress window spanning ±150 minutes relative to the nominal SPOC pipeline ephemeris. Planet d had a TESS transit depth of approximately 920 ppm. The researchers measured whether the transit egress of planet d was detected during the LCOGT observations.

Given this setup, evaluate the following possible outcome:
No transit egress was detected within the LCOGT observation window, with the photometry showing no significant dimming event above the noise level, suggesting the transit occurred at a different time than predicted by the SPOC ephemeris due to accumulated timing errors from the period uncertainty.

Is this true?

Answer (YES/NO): YES